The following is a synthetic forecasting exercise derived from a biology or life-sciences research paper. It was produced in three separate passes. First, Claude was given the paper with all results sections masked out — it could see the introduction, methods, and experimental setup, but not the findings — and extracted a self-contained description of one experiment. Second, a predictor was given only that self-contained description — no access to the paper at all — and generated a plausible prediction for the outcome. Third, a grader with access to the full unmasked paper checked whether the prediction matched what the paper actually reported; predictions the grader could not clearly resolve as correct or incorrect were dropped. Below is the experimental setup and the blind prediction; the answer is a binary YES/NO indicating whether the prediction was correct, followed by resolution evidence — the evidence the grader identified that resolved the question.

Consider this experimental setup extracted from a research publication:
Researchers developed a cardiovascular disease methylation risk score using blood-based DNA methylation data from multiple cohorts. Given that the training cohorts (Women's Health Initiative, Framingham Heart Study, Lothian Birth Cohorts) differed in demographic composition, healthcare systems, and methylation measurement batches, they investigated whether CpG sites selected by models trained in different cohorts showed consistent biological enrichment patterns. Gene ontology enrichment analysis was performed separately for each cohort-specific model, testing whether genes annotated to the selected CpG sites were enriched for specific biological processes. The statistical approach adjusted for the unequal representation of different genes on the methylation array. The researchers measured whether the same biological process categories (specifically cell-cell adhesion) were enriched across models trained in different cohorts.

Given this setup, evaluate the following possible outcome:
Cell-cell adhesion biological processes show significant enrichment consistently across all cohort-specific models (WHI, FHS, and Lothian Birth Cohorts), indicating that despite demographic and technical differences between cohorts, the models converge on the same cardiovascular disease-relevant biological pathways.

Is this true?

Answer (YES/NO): NO